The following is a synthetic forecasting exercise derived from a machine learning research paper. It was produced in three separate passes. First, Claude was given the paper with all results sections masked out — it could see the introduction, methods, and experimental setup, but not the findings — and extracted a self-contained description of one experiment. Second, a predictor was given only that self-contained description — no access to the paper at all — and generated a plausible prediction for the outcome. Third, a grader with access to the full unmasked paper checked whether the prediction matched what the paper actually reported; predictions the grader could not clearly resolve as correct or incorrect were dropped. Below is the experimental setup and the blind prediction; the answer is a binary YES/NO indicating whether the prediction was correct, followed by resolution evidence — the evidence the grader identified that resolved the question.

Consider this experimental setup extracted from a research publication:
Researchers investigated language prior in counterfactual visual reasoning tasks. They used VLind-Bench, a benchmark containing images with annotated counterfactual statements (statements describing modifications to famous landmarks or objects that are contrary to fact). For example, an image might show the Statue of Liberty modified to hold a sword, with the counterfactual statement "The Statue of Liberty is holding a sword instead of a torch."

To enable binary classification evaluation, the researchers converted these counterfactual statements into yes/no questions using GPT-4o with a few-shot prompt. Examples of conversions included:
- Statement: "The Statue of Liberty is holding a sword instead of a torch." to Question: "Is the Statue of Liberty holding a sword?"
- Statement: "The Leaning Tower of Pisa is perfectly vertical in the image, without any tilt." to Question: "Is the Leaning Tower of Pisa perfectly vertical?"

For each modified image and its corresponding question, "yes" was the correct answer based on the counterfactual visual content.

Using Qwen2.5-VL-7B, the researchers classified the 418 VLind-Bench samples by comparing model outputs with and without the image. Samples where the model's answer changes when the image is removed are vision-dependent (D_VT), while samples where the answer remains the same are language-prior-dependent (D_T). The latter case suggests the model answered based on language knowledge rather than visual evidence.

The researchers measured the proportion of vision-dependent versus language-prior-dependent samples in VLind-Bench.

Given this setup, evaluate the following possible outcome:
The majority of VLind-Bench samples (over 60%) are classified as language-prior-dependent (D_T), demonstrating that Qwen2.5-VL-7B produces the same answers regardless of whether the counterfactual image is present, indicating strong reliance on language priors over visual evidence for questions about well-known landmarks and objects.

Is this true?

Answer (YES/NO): YES